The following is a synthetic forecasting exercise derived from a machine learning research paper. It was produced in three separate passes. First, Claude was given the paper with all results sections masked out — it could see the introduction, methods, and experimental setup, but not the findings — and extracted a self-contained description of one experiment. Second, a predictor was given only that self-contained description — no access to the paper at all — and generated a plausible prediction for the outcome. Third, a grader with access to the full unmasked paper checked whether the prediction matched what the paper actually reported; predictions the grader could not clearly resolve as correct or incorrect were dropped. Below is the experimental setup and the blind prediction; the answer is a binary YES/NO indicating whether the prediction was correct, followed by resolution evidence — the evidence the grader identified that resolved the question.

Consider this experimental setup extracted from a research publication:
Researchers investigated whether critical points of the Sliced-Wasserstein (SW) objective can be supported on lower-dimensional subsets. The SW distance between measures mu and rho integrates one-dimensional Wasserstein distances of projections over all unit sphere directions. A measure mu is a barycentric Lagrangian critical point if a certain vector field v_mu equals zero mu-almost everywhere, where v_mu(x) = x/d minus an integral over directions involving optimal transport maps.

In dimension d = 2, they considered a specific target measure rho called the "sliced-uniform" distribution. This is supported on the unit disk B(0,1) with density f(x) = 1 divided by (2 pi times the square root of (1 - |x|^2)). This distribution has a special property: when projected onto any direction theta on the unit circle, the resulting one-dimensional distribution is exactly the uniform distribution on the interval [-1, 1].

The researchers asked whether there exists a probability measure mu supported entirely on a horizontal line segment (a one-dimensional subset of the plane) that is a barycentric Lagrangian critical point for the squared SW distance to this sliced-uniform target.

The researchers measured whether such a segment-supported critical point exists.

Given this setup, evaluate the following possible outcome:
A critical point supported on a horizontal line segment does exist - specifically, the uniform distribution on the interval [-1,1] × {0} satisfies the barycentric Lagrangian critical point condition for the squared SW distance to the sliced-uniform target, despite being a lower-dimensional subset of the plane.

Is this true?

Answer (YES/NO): NO